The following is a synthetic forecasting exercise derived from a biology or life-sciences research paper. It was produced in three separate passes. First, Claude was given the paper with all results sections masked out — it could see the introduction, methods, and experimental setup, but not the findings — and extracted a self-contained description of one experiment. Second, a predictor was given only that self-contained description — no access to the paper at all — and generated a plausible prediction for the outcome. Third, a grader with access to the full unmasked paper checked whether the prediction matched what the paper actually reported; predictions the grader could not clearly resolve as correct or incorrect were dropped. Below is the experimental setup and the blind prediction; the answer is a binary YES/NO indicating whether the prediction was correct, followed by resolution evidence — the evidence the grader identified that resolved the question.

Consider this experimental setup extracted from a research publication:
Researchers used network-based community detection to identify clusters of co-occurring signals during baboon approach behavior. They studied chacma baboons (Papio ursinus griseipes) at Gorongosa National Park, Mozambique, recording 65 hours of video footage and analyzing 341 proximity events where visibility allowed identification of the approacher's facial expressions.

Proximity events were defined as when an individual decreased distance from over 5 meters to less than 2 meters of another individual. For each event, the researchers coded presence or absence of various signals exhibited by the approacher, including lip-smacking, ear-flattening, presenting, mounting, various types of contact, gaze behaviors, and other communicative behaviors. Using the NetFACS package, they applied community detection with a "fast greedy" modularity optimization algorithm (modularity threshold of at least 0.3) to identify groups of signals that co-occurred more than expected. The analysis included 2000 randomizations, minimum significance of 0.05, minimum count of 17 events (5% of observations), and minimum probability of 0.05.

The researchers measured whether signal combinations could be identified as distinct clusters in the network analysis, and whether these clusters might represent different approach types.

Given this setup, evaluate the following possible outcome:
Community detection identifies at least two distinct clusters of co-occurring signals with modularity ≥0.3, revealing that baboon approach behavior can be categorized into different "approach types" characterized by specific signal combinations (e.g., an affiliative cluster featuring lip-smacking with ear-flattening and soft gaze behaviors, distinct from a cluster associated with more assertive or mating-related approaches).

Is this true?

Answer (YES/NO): NO